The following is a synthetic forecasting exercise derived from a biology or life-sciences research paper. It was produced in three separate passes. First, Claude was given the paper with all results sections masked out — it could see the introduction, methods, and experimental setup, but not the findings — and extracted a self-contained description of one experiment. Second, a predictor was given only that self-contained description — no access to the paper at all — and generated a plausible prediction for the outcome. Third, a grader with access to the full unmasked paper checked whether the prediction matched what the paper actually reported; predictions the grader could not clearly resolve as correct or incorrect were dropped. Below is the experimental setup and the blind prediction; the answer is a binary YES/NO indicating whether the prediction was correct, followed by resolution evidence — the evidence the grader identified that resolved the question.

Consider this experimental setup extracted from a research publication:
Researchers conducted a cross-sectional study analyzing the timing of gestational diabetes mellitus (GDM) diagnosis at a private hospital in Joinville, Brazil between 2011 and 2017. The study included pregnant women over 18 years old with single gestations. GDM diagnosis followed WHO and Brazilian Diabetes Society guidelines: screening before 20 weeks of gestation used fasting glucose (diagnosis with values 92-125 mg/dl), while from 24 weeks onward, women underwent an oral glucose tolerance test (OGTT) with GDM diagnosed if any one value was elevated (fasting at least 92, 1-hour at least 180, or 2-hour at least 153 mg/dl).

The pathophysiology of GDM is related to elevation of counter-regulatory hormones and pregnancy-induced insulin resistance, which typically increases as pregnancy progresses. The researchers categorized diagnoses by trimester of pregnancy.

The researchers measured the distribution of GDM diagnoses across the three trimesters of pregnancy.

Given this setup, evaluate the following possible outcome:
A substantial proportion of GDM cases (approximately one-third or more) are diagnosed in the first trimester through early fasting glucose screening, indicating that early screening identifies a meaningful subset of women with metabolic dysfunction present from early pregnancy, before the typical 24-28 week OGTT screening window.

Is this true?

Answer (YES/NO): NO